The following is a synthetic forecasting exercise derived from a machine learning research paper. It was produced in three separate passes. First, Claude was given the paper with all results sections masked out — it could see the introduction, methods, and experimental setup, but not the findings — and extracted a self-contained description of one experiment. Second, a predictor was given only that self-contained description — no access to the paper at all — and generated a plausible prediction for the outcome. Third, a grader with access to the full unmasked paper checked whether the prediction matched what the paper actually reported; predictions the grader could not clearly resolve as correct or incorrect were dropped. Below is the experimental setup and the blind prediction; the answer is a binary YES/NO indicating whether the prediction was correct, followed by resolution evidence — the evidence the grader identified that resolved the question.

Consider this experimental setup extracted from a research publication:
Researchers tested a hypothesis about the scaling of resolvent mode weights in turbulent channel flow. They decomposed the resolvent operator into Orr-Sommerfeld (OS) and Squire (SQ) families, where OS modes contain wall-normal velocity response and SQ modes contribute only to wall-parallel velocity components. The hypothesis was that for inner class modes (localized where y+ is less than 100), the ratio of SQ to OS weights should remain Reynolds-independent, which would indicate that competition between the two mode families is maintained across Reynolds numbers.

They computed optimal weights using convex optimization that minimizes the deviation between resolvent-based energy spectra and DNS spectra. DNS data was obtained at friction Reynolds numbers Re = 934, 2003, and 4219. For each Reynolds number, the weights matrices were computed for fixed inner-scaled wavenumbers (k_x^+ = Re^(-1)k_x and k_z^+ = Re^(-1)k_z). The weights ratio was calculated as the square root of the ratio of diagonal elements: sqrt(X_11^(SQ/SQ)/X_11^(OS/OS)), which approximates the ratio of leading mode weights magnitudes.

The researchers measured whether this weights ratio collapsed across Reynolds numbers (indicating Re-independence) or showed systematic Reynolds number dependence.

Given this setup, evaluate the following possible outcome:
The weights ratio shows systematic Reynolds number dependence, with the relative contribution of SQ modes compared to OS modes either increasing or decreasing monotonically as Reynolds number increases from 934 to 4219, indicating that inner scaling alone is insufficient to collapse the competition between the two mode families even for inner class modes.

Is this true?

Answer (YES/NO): NO